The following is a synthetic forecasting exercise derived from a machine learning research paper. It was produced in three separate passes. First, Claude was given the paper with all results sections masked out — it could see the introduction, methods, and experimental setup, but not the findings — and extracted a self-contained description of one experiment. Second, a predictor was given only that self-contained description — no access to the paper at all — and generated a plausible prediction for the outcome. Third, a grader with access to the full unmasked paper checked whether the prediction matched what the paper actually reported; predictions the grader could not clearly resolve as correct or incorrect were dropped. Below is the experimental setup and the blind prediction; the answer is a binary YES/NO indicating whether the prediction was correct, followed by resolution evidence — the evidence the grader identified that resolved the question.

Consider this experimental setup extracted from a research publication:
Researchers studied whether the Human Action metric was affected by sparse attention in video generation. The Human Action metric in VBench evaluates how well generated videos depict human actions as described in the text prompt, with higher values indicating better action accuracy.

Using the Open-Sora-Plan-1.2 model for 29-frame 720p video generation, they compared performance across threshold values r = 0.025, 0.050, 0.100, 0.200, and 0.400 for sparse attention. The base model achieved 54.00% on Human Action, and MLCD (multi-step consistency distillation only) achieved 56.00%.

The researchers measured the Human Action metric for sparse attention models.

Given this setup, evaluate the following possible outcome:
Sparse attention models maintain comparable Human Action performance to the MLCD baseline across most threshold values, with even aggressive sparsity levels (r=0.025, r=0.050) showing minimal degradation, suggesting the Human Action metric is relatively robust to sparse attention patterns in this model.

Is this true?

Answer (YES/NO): YES